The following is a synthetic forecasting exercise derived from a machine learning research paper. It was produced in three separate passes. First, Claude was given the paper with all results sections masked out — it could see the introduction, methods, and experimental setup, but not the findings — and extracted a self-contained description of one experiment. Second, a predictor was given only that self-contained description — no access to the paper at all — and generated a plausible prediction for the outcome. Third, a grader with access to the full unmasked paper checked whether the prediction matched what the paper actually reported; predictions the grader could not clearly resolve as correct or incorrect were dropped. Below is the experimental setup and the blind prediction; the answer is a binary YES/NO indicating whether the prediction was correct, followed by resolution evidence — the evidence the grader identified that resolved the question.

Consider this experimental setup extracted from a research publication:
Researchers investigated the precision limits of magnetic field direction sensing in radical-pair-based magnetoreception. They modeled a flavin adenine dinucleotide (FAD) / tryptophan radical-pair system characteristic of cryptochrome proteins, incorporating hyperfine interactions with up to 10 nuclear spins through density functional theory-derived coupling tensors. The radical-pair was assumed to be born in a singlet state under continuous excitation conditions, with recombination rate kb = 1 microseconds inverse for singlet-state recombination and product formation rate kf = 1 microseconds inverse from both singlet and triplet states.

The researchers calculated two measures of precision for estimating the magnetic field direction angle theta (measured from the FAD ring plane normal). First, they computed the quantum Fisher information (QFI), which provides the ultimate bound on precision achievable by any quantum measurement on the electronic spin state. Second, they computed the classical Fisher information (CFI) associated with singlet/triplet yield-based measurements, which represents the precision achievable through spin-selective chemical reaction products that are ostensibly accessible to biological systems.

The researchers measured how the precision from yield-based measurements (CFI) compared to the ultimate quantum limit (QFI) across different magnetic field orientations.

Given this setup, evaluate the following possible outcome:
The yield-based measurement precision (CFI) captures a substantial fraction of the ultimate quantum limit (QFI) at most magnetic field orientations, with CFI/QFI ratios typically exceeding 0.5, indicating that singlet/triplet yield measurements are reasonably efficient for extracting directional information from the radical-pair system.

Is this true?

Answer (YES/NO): NO